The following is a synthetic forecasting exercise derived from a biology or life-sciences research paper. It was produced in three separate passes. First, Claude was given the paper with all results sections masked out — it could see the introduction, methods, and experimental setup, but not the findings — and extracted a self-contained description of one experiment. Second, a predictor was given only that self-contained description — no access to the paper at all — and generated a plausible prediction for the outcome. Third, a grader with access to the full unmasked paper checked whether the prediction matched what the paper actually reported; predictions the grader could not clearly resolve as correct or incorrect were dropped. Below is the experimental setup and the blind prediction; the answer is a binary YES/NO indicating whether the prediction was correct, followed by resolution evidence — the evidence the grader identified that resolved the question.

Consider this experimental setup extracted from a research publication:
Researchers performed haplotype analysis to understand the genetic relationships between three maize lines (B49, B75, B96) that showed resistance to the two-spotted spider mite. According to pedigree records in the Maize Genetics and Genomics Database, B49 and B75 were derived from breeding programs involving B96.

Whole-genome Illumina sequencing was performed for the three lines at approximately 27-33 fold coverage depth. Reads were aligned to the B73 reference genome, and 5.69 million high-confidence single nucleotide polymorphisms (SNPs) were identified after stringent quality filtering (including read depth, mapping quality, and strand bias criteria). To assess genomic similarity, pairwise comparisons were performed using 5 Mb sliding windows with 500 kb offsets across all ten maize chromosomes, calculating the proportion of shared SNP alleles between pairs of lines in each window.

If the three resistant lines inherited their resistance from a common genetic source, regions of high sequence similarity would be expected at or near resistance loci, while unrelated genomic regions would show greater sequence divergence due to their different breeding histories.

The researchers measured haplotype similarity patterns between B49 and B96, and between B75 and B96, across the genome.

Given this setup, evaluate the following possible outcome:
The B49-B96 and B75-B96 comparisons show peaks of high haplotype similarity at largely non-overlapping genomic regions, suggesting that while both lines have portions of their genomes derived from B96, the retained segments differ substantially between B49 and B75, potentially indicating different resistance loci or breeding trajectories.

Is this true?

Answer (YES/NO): NO